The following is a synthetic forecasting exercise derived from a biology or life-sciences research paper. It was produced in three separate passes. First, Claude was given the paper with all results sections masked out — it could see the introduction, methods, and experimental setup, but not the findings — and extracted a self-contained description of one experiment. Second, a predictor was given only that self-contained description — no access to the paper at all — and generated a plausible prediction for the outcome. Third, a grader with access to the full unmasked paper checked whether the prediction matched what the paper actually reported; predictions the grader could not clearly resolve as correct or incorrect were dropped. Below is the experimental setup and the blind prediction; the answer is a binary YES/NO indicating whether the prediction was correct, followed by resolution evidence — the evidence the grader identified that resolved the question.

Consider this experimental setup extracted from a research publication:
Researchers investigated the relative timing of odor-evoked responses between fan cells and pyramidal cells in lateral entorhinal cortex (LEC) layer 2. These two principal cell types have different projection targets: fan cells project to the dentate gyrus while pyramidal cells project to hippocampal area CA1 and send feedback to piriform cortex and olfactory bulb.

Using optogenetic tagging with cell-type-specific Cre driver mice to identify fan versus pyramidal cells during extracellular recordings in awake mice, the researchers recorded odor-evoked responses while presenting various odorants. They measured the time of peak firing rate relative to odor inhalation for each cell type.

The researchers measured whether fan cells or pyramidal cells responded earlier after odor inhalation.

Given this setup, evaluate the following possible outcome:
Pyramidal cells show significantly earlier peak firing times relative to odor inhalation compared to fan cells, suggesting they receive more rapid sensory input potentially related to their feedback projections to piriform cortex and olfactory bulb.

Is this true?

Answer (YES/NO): NO